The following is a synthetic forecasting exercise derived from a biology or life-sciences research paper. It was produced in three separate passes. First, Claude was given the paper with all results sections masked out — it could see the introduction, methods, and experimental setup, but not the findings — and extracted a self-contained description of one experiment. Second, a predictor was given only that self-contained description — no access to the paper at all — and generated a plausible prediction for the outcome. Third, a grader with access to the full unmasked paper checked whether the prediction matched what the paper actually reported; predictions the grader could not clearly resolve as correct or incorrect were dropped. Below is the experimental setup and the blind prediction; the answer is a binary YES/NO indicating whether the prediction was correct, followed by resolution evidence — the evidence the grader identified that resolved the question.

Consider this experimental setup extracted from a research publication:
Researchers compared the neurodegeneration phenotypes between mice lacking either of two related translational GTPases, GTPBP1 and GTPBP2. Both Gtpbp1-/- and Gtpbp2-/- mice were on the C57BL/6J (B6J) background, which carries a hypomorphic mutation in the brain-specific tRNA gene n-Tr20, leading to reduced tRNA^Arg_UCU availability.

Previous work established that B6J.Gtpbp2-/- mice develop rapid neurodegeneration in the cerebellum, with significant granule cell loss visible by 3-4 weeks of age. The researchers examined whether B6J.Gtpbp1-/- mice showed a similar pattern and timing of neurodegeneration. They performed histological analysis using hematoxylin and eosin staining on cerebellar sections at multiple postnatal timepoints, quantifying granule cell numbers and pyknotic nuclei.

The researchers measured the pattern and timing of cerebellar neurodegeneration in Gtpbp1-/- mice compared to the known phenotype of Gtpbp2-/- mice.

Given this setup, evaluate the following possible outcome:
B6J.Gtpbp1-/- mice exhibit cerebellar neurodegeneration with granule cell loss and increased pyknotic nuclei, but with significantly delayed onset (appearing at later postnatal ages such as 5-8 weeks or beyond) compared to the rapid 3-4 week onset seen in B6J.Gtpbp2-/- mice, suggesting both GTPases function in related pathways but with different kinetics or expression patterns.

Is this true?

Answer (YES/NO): NO